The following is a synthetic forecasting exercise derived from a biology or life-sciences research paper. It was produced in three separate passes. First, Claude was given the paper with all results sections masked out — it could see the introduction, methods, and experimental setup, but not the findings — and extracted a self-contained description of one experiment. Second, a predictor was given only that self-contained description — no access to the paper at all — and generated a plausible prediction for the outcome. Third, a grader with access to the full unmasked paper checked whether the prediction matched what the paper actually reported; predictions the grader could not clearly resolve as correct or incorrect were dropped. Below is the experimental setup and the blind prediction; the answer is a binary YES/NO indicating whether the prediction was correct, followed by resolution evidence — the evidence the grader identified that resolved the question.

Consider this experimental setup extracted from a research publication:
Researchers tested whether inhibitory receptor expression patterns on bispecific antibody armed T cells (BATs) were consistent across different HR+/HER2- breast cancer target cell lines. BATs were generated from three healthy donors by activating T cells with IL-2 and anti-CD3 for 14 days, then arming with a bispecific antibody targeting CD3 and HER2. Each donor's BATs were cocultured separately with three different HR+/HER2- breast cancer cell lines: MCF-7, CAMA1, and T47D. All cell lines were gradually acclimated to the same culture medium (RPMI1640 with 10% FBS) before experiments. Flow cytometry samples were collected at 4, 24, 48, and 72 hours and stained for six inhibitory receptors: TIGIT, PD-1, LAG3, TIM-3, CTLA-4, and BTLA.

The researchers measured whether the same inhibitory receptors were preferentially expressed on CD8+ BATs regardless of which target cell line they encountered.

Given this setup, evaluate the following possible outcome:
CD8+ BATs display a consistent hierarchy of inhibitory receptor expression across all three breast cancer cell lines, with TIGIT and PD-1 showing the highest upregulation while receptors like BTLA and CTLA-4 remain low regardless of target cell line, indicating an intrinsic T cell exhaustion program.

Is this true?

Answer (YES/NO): NO